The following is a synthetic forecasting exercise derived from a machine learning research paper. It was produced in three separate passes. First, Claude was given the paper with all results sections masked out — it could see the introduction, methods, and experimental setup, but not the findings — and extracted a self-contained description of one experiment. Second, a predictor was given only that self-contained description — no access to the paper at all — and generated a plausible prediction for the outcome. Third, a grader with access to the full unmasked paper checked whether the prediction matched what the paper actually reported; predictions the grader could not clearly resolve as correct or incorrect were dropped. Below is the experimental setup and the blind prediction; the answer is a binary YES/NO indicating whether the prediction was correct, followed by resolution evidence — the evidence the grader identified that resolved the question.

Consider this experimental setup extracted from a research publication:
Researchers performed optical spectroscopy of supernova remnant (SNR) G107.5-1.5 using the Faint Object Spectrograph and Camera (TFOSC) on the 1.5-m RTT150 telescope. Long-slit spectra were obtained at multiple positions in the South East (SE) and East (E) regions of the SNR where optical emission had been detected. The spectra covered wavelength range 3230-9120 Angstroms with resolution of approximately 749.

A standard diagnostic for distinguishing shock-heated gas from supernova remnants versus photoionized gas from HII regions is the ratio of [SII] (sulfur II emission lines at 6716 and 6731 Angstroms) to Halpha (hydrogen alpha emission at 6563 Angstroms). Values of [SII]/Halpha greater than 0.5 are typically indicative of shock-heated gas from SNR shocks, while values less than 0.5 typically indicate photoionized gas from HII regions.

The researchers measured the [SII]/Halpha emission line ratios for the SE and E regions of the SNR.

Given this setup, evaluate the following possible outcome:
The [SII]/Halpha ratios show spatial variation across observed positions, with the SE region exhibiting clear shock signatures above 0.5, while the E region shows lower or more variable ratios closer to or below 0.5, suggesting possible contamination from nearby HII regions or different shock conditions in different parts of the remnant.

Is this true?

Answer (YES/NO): NO